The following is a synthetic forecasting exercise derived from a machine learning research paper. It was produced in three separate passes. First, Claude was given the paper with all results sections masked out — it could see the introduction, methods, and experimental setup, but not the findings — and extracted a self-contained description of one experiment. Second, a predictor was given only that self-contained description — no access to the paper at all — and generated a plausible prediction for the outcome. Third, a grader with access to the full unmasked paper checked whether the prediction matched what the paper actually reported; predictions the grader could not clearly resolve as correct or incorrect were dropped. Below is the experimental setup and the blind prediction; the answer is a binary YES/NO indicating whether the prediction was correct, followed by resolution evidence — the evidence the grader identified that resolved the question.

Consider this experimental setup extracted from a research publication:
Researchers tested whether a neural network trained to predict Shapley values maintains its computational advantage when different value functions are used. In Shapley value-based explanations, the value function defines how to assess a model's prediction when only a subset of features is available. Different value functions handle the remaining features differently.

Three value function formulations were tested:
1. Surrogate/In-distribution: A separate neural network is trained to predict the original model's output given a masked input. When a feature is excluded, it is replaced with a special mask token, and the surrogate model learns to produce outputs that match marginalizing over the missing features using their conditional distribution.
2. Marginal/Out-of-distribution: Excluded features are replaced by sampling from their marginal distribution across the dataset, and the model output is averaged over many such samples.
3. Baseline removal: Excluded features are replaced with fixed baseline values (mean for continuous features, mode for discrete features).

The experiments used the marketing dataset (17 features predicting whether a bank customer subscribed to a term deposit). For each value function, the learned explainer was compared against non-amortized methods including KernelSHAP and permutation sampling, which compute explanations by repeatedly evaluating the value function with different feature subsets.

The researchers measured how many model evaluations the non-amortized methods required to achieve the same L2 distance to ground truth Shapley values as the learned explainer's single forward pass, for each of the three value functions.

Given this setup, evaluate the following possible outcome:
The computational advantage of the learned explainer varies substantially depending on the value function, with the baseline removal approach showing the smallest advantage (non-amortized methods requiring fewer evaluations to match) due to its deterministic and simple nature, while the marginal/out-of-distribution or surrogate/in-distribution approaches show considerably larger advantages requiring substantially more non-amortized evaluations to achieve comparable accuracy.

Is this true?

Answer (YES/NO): NO